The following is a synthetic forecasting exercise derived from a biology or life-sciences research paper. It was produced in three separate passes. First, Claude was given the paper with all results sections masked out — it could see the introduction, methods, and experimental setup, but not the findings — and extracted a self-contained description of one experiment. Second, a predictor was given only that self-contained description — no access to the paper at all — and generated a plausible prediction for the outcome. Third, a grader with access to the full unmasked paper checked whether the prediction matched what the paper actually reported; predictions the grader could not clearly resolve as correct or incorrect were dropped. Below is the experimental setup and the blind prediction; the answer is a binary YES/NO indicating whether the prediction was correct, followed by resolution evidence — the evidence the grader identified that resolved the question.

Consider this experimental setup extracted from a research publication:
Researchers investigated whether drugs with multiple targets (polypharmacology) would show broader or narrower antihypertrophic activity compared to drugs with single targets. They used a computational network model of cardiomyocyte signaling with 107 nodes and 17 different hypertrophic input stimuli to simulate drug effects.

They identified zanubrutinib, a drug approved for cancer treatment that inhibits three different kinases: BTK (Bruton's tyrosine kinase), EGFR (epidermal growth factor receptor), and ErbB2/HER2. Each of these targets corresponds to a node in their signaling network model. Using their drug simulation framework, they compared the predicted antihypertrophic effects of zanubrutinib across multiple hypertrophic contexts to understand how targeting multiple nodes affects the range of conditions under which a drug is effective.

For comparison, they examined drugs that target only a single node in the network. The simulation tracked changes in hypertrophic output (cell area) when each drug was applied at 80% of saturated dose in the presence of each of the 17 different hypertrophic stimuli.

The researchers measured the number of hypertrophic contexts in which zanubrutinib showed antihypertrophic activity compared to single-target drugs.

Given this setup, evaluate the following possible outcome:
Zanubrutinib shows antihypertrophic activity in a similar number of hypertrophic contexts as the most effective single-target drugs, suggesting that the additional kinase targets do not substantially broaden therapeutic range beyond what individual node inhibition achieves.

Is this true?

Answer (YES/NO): NO